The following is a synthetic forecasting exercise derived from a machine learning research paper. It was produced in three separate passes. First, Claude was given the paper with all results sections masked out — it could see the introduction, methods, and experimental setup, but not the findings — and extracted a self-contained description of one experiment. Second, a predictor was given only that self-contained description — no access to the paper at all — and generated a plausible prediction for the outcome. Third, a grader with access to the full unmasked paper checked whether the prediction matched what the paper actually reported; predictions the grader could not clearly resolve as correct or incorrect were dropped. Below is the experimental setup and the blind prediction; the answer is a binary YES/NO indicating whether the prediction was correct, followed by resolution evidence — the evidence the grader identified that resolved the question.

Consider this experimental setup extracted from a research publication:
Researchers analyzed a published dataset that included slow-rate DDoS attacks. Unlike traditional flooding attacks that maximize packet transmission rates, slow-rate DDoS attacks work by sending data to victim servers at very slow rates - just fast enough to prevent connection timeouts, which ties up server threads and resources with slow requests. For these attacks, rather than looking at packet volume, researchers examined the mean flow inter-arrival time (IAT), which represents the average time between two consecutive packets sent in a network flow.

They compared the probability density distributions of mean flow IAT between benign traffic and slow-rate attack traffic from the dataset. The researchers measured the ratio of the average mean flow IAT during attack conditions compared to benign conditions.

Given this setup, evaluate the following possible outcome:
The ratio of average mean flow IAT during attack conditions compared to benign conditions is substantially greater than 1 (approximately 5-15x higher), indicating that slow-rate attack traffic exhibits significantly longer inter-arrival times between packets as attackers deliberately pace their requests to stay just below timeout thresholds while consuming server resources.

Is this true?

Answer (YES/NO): YES